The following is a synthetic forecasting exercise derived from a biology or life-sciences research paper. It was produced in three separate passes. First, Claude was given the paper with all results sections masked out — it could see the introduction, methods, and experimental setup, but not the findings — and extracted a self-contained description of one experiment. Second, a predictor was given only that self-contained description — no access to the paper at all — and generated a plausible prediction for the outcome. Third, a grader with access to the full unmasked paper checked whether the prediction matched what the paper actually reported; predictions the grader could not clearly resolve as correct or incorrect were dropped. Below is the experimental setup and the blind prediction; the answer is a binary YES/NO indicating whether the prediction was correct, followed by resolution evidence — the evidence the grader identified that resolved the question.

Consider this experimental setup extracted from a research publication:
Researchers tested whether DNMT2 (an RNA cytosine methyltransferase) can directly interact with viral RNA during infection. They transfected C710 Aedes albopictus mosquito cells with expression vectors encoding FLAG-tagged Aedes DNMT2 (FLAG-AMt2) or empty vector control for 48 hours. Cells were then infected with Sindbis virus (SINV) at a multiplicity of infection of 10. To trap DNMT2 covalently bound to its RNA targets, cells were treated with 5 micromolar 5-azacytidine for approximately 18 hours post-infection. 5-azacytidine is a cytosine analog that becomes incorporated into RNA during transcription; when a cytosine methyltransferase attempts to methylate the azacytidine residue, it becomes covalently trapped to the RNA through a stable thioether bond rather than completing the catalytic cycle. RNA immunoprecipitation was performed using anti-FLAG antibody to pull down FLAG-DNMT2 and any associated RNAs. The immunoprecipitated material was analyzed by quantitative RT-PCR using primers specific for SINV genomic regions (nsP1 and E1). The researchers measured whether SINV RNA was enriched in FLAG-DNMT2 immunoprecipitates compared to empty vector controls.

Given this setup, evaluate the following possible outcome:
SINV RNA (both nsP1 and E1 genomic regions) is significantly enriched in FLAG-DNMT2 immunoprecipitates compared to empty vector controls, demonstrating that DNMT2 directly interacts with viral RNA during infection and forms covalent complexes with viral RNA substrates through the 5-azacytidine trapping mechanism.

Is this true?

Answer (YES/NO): YES